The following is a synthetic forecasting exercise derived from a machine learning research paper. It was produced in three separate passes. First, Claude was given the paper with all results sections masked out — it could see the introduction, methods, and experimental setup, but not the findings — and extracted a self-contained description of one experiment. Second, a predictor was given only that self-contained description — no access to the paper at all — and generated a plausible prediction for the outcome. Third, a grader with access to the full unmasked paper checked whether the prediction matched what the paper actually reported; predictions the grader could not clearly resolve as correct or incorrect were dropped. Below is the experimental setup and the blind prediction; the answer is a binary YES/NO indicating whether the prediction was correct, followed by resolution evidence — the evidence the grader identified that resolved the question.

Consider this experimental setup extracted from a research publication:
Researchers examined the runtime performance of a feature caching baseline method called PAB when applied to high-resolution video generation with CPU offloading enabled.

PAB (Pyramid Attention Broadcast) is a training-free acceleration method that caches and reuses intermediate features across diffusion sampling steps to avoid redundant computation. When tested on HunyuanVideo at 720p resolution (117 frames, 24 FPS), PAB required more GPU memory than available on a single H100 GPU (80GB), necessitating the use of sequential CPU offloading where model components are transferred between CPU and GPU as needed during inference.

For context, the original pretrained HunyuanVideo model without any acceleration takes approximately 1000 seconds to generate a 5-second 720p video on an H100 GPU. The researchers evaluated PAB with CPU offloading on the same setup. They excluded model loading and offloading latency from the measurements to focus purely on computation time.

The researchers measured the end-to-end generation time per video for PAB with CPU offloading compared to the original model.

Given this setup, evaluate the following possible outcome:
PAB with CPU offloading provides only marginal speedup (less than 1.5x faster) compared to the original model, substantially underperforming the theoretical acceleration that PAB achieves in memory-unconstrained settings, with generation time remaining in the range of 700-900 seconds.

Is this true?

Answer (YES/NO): NO